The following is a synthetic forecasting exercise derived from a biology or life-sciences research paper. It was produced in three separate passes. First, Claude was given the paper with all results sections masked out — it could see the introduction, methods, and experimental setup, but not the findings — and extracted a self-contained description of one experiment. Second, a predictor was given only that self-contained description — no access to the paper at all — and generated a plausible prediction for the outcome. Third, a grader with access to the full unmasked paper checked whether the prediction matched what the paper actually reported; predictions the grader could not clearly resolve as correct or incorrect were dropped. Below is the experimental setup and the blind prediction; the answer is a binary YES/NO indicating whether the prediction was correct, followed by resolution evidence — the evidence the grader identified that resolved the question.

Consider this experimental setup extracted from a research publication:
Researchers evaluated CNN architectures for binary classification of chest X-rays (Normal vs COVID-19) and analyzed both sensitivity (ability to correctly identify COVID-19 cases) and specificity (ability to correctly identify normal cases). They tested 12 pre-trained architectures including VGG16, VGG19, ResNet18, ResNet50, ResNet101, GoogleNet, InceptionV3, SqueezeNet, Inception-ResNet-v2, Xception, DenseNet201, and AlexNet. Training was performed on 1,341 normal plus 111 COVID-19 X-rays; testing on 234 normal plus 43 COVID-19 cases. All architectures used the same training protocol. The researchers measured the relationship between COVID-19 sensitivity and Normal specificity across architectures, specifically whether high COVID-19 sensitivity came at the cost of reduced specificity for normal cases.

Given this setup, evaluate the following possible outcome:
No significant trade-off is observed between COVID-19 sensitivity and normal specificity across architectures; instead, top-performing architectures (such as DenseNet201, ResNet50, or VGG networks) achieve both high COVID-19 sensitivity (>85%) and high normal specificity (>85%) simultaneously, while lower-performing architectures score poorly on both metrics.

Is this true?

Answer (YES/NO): NO